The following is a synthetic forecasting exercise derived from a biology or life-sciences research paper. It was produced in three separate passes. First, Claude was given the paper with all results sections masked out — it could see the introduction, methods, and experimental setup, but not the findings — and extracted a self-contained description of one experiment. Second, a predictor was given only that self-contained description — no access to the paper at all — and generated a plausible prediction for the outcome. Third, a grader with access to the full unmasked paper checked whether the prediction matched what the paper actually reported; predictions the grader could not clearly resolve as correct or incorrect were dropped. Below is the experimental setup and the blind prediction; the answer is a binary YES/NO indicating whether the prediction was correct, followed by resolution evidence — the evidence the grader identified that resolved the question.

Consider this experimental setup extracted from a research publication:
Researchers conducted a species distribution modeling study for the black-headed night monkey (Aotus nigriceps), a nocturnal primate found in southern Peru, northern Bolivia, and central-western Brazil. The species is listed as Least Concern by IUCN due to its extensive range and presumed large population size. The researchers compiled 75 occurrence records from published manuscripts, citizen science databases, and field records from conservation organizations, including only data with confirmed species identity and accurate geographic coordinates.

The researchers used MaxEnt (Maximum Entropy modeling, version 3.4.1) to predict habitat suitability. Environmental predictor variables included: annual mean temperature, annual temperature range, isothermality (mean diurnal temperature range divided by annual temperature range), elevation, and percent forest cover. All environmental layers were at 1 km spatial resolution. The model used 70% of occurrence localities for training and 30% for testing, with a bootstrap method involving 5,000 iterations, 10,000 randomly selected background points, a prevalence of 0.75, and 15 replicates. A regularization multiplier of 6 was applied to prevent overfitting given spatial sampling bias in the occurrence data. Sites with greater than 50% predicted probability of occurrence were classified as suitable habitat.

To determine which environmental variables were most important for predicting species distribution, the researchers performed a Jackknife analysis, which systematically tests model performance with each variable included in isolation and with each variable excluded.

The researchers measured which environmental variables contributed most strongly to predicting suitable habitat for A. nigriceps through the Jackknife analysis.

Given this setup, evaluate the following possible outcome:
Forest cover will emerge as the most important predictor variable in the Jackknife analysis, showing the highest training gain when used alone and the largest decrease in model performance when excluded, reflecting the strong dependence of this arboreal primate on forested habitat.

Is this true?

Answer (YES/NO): NO